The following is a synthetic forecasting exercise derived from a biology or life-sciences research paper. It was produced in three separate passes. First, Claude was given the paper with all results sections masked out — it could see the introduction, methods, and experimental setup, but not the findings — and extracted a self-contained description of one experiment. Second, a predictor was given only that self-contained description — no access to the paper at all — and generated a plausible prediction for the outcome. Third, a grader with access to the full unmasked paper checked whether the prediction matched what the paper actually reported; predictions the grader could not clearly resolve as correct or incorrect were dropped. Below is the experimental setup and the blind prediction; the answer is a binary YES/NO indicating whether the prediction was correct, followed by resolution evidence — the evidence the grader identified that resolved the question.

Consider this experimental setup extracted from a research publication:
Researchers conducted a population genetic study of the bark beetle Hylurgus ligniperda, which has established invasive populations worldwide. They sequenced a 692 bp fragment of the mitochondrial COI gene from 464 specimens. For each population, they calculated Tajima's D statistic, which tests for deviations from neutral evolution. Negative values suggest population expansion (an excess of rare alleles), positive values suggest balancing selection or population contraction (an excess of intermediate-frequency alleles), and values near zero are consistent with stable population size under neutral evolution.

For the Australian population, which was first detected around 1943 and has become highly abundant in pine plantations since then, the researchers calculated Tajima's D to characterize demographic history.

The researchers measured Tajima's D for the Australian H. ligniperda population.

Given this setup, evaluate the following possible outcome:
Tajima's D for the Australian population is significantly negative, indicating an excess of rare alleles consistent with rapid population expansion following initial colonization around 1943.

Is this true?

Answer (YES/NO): NO